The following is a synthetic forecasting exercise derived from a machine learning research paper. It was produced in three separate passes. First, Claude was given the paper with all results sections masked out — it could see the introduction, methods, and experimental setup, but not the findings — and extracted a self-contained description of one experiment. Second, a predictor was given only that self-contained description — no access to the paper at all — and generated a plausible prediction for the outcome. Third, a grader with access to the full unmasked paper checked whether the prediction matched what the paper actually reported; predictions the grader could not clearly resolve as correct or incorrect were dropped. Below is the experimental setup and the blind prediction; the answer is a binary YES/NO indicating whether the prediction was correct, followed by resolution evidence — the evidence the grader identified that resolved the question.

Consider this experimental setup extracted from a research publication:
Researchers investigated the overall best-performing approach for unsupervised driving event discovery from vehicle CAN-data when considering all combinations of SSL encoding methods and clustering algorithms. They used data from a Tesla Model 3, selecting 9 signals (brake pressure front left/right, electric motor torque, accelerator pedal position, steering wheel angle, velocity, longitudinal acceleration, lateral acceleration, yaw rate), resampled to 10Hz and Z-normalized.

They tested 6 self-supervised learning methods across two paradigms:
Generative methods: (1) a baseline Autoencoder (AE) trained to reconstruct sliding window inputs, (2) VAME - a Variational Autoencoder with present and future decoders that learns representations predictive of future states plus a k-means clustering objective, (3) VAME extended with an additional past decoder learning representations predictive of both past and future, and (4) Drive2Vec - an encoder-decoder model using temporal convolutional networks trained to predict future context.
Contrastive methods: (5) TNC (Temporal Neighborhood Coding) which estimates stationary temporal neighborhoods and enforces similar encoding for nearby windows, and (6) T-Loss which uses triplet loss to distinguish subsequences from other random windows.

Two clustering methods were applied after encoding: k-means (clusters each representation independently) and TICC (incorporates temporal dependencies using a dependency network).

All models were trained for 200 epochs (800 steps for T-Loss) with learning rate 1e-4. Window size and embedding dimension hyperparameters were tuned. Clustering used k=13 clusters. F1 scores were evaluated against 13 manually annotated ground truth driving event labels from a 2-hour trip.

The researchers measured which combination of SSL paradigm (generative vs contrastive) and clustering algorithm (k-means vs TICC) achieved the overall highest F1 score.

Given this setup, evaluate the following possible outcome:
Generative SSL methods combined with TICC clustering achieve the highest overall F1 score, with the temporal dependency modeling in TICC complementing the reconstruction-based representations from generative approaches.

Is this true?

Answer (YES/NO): NO